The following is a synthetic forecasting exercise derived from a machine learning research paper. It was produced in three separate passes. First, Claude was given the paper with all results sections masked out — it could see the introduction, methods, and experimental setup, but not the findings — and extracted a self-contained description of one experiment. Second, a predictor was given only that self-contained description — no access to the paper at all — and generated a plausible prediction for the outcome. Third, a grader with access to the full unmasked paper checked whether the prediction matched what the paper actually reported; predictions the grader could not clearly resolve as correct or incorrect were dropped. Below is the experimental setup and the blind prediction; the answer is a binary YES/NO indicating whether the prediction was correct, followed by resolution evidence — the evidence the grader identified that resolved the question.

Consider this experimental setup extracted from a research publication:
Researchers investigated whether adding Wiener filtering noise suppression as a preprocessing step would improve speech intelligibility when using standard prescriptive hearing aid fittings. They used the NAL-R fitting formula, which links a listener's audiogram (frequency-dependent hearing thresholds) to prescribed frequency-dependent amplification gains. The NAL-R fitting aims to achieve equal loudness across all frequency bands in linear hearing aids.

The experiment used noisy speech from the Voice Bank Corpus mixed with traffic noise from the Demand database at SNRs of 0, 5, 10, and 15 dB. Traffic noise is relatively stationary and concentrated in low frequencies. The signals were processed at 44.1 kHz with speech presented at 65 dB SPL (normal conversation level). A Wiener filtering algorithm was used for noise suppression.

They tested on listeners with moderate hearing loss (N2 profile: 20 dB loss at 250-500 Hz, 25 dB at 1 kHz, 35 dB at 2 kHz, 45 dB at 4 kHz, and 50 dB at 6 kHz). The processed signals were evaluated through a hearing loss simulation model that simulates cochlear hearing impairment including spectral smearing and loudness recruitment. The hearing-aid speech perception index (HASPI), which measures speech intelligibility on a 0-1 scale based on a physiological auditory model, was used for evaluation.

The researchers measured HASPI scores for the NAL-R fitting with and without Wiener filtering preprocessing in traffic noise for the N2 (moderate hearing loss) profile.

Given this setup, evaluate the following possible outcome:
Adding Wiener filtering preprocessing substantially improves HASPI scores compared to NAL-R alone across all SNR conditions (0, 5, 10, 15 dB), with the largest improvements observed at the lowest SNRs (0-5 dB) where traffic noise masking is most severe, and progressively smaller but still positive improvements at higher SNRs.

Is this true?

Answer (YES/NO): NO